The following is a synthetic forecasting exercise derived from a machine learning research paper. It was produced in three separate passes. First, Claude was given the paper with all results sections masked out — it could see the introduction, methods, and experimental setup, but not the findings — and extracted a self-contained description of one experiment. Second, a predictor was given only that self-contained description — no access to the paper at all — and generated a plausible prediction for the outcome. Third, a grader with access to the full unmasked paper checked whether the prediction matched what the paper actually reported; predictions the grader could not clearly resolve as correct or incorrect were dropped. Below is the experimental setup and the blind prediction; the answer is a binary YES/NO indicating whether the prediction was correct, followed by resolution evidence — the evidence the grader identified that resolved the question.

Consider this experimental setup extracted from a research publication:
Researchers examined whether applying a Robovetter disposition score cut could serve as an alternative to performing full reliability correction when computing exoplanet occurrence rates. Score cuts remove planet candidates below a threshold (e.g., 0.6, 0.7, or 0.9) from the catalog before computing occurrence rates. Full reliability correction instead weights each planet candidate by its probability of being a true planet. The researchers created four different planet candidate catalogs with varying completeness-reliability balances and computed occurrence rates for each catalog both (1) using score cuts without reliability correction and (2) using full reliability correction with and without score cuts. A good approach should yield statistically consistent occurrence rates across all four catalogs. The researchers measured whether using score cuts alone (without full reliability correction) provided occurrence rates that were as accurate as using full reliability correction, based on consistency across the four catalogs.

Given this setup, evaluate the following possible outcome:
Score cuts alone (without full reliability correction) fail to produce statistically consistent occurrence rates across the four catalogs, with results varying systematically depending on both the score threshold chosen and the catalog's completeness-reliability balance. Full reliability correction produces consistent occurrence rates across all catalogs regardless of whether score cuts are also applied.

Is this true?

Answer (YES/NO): NO